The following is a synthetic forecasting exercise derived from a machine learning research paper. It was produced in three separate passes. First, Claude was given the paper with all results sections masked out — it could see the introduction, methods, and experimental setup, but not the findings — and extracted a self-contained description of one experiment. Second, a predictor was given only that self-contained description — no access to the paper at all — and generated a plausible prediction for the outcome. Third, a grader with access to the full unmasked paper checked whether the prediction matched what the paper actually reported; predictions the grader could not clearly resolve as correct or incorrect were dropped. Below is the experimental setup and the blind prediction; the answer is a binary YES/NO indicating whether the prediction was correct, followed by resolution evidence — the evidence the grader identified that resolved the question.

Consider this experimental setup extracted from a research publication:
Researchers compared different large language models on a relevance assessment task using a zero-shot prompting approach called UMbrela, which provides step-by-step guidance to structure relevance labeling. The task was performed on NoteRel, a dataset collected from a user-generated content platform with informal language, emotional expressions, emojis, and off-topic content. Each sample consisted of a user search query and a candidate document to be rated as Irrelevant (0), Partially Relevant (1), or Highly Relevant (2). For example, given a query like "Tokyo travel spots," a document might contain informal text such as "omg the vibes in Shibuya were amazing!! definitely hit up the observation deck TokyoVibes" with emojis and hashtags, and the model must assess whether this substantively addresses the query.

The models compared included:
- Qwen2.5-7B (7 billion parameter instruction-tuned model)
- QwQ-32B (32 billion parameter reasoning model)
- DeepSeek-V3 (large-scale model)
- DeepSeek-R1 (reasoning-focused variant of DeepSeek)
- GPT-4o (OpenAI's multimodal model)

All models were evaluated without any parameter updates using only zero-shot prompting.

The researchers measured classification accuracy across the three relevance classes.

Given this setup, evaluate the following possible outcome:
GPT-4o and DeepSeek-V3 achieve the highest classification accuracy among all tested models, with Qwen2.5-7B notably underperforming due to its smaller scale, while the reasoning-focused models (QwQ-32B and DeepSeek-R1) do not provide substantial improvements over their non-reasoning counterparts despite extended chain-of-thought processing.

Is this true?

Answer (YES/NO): NO